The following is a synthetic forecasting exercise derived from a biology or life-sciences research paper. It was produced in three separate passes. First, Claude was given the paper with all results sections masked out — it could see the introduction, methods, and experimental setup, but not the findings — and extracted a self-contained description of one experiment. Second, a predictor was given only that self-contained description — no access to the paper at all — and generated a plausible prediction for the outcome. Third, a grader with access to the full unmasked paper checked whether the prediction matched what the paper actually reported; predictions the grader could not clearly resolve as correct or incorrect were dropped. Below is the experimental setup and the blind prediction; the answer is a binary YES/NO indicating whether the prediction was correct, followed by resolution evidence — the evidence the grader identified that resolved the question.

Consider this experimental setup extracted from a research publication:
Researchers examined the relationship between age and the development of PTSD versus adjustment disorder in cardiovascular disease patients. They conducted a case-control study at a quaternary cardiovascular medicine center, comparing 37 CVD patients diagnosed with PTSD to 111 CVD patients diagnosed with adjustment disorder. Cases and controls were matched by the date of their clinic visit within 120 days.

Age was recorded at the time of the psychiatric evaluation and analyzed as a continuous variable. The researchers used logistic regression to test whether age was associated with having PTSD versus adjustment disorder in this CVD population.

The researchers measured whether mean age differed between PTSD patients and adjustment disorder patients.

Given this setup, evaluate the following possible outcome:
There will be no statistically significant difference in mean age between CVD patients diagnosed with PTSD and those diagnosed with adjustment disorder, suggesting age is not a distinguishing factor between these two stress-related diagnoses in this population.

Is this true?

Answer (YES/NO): YES